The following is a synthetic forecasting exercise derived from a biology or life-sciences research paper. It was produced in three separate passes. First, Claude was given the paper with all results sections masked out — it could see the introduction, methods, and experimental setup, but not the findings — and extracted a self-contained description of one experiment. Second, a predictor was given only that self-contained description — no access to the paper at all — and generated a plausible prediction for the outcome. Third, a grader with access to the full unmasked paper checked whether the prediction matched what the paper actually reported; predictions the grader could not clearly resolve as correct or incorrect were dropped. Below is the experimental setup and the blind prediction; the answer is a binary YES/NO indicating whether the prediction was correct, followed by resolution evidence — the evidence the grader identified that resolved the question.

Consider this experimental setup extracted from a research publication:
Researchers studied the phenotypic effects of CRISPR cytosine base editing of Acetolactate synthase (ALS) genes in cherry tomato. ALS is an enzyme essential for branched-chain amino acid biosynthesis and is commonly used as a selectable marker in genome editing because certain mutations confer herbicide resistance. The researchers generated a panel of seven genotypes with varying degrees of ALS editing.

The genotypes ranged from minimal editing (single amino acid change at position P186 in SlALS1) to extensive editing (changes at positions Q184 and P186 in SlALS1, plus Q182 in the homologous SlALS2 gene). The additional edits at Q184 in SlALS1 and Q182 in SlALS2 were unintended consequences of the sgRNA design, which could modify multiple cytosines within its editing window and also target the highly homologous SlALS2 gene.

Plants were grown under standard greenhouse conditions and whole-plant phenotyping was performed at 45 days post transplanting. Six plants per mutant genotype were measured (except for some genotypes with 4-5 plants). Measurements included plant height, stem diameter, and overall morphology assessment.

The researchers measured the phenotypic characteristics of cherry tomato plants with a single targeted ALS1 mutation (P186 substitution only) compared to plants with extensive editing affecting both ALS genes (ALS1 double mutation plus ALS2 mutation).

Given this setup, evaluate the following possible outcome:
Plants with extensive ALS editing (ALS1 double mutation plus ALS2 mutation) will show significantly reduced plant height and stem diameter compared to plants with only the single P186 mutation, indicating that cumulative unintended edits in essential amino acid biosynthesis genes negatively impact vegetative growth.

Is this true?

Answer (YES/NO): YES